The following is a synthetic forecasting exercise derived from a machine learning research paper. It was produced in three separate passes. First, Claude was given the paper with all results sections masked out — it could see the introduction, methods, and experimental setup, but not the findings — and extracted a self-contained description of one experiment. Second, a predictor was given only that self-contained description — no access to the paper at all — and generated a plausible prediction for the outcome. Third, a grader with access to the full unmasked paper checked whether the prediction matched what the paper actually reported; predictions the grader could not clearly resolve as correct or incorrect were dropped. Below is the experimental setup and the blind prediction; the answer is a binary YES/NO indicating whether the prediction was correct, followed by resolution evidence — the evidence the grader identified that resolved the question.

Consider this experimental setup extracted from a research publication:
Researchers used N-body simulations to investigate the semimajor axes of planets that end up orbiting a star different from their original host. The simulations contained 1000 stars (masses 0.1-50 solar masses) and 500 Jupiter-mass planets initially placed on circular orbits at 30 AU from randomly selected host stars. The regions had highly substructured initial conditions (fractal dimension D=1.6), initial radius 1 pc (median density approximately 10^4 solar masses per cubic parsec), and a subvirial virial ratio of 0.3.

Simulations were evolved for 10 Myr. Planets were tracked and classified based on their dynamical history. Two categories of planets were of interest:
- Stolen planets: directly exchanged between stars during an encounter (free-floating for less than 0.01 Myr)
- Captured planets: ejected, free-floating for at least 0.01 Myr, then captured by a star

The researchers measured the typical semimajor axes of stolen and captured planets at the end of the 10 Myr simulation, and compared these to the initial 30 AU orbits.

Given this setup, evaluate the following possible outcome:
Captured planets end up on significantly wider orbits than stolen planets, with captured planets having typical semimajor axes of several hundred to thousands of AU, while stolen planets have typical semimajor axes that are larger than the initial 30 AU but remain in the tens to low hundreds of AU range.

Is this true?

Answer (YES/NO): YES